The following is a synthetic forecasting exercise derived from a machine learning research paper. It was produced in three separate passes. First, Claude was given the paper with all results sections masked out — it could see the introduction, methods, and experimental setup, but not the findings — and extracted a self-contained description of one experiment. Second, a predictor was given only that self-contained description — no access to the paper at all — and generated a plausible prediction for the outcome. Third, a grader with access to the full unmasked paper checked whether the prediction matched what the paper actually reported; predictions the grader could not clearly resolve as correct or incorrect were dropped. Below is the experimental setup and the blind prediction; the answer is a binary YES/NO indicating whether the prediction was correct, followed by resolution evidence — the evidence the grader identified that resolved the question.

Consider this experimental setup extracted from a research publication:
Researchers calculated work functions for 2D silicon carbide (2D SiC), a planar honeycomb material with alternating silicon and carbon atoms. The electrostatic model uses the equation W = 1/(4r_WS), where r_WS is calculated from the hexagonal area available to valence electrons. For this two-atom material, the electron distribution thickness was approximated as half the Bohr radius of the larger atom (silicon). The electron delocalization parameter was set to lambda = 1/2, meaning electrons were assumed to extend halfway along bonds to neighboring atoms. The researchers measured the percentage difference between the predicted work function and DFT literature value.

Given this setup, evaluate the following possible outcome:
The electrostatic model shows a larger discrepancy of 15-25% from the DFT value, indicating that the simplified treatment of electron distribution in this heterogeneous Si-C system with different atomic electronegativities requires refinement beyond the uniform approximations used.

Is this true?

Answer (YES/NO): NO